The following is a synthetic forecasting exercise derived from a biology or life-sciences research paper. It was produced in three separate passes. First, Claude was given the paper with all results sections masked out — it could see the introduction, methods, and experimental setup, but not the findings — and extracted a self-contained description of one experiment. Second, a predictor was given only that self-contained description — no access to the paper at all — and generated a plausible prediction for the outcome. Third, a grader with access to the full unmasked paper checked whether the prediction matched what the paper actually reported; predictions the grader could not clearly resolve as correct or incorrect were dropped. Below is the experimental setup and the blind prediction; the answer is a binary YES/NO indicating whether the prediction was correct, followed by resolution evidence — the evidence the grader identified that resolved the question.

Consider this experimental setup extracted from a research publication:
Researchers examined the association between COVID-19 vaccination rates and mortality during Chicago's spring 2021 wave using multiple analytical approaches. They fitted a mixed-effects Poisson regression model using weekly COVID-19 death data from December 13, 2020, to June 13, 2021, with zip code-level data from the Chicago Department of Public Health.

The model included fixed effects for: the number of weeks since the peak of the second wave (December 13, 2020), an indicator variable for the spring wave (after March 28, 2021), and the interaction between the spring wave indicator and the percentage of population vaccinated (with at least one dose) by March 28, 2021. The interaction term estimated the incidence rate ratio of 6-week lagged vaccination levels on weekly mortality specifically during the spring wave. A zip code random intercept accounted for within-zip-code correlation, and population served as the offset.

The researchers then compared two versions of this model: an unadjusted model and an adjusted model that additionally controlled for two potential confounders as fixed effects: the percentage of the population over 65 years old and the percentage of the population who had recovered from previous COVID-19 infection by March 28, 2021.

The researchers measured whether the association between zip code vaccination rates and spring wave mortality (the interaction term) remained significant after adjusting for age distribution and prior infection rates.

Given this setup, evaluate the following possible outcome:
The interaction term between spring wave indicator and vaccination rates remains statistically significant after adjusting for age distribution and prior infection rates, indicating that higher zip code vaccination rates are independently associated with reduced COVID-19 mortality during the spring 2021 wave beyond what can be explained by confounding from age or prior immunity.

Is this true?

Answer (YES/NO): YES